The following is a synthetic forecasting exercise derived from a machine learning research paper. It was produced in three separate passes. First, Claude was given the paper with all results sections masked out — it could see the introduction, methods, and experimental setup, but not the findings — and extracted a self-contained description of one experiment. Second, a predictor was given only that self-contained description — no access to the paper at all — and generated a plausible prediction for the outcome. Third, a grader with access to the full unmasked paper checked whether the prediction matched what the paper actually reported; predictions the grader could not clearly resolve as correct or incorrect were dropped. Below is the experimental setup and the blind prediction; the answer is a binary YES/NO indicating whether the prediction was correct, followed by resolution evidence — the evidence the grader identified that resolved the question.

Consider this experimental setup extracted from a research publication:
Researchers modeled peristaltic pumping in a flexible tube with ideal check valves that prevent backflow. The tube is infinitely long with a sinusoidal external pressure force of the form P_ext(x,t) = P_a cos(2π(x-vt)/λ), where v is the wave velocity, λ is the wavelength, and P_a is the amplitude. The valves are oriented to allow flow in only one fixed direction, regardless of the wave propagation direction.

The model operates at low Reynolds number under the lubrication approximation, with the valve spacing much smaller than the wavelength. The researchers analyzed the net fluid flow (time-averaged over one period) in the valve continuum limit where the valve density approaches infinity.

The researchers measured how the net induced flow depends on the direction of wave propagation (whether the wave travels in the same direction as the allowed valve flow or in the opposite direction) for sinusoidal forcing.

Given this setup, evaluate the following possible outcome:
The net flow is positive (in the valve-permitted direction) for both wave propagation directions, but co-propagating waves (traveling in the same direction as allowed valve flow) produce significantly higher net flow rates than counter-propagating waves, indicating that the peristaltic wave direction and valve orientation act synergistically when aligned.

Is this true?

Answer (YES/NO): NO